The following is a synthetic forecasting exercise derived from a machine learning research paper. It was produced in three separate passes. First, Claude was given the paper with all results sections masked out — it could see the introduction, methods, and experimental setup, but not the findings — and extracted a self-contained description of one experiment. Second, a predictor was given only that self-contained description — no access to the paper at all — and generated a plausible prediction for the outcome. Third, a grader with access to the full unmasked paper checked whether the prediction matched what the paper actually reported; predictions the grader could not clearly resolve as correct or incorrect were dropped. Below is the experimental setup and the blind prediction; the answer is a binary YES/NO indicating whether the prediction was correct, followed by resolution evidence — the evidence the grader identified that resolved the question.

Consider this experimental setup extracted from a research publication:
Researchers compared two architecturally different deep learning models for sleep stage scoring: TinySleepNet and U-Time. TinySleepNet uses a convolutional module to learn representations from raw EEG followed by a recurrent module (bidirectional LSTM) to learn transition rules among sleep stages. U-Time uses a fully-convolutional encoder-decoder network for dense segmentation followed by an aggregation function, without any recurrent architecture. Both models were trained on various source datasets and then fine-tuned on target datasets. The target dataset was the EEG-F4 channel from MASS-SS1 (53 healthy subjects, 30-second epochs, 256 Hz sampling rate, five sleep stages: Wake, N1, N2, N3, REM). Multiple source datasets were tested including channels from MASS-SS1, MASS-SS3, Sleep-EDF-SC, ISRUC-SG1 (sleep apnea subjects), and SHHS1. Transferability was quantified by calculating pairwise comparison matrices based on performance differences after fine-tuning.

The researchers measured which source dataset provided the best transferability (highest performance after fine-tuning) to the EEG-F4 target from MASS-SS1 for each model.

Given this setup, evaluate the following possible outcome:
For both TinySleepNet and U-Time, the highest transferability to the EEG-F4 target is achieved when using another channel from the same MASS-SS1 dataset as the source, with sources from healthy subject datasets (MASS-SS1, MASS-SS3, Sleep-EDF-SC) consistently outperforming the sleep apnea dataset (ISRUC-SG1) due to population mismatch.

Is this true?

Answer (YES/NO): NO